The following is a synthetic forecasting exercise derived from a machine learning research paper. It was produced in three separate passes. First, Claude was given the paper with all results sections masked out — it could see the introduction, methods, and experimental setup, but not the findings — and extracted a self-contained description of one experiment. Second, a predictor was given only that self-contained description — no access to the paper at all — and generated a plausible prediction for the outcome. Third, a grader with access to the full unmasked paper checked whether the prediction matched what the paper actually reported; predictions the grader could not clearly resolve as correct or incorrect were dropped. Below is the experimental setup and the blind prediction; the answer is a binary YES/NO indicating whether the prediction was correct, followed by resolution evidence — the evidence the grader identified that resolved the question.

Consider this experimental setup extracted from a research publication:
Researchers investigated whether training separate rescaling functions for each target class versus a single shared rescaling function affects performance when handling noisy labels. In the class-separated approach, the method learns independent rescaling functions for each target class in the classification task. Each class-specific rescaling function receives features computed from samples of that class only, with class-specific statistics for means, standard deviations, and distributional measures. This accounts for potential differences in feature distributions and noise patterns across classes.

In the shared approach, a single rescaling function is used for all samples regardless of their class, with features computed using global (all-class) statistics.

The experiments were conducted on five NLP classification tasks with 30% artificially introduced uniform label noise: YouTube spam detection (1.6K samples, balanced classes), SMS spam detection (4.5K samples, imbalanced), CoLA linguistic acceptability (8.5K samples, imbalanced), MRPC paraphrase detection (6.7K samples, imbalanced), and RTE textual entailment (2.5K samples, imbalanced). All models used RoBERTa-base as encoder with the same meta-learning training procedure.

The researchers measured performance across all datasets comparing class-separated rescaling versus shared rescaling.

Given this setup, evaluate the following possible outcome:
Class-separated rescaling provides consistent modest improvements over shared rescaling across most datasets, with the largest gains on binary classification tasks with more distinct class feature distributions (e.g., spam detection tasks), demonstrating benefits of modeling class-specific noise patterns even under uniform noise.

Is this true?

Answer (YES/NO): NO